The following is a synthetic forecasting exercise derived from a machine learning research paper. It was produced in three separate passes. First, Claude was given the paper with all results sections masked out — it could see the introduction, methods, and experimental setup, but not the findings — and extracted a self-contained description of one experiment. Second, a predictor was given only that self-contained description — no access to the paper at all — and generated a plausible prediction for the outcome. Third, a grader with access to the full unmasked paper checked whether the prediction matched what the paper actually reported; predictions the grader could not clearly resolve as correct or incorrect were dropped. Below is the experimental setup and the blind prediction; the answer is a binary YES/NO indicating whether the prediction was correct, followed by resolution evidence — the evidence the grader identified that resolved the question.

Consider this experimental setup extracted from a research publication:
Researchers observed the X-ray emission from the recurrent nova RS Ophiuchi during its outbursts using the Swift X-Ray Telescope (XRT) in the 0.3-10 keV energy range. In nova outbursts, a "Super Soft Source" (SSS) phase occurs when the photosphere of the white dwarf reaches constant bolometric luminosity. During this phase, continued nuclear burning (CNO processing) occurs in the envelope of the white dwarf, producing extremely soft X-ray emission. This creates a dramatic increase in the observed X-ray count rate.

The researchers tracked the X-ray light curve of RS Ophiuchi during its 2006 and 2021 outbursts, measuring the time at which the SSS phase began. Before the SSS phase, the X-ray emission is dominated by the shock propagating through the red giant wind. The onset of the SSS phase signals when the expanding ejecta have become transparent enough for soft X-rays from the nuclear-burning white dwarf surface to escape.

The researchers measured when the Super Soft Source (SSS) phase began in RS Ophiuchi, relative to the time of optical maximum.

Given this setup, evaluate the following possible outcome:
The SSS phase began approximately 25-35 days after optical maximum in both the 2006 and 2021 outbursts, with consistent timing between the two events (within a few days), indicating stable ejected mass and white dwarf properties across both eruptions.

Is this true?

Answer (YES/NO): YES